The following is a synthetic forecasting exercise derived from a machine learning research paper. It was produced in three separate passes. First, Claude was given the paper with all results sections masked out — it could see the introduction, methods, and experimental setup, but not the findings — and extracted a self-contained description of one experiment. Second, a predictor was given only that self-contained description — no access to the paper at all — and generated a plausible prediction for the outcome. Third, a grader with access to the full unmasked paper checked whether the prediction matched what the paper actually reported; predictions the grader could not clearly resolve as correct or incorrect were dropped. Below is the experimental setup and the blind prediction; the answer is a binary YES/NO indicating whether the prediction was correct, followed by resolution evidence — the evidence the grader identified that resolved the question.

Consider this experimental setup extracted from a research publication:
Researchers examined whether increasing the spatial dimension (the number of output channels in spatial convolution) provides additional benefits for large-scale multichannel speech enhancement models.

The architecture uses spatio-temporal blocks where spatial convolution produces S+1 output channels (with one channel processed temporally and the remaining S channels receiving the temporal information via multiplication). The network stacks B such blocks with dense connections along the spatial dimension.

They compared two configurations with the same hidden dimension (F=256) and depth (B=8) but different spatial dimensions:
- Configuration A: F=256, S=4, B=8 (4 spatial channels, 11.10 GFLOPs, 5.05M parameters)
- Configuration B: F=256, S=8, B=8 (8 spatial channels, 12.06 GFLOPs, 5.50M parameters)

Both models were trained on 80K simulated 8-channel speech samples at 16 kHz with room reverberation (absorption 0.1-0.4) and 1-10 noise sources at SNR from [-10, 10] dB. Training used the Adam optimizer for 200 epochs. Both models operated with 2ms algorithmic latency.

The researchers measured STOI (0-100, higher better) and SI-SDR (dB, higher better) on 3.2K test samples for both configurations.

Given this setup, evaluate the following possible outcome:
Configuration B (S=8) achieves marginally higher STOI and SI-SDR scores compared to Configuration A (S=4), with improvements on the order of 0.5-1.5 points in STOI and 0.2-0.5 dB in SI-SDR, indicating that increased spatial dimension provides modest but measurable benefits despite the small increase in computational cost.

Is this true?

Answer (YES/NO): NO